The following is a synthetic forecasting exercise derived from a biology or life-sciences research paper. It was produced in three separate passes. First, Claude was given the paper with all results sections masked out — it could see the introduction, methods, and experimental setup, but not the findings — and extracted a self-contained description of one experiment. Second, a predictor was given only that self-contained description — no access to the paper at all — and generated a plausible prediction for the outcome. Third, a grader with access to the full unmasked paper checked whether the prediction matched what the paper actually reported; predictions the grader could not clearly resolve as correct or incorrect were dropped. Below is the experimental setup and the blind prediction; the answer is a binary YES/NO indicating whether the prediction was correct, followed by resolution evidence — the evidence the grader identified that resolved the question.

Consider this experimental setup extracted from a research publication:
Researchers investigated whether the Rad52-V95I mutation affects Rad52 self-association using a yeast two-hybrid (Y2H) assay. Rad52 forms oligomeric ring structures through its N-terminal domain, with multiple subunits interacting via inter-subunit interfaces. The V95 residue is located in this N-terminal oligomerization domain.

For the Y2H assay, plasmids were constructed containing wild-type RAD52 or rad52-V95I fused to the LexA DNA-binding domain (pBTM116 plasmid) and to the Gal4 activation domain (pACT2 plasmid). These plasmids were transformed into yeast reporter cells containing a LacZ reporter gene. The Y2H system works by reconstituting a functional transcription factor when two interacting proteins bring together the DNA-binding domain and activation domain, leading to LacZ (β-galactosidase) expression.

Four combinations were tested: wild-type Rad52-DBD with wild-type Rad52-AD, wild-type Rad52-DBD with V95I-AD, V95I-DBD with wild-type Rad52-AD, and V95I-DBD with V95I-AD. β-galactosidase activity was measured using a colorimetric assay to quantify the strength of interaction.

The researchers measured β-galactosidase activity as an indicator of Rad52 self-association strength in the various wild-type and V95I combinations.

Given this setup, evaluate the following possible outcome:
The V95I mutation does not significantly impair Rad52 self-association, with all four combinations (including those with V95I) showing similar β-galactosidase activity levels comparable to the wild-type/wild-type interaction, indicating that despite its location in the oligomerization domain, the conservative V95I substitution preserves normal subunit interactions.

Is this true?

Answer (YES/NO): YES